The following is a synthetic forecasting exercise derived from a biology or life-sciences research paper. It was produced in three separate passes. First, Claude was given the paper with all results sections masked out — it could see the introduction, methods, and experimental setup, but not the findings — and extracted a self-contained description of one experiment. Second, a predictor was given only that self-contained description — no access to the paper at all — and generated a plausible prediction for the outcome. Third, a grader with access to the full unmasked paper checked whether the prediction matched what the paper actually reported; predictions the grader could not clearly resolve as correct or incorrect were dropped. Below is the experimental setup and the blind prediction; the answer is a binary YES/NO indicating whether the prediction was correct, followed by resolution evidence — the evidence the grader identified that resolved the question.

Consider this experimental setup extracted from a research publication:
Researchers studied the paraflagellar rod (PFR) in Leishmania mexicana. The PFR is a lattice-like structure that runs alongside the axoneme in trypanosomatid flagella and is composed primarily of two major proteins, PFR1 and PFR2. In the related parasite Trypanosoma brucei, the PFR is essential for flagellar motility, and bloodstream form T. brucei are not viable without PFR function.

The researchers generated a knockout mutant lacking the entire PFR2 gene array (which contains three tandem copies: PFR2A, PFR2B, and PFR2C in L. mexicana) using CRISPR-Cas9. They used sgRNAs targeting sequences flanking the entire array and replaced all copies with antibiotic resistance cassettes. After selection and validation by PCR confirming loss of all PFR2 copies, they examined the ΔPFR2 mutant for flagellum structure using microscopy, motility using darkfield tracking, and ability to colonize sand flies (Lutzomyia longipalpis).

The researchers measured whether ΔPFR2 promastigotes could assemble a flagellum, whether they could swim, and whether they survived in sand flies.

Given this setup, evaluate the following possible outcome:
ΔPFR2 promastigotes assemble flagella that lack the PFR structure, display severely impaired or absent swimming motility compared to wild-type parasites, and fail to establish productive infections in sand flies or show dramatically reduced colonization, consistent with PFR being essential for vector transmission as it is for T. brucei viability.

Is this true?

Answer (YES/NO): NO